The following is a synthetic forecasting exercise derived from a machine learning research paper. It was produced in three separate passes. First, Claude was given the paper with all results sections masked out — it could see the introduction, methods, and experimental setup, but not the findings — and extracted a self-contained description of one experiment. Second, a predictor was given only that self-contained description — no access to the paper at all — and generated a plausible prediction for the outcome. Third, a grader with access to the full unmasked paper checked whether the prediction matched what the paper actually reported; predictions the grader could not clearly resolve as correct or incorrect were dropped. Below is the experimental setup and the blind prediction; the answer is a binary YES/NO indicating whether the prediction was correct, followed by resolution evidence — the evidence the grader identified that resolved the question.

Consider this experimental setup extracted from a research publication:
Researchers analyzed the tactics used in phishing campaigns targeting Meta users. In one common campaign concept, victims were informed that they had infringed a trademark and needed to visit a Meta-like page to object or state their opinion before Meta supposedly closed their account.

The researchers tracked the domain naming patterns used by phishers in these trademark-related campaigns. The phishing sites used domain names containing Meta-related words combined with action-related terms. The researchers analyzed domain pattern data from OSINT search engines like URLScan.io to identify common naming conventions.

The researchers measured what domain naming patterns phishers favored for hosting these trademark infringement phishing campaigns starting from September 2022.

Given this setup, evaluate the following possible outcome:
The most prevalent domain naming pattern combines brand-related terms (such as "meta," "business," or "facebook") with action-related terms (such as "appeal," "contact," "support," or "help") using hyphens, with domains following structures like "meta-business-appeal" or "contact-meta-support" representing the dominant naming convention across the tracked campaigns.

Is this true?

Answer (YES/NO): YES